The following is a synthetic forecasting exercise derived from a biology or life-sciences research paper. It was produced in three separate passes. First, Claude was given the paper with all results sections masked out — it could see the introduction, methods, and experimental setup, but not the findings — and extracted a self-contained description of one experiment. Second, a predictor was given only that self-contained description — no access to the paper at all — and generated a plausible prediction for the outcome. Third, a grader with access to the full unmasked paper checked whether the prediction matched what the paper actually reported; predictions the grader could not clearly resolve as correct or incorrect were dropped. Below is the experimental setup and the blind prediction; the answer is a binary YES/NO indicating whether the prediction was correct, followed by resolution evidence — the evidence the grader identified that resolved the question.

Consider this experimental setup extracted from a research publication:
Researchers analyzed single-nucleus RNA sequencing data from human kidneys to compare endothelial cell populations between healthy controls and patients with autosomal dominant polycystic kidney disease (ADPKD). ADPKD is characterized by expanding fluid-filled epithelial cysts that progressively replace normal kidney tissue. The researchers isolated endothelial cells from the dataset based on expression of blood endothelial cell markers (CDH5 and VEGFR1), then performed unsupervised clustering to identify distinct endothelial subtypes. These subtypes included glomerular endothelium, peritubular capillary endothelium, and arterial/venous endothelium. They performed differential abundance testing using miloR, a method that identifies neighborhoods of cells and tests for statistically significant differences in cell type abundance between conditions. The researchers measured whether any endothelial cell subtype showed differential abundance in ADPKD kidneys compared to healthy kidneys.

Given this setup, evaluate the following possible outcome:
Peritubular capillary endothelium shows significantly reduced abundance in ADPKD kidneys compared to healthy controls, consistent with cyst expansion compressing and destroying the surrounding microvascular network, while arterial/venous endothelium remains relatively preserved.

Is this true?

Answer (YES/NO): NO